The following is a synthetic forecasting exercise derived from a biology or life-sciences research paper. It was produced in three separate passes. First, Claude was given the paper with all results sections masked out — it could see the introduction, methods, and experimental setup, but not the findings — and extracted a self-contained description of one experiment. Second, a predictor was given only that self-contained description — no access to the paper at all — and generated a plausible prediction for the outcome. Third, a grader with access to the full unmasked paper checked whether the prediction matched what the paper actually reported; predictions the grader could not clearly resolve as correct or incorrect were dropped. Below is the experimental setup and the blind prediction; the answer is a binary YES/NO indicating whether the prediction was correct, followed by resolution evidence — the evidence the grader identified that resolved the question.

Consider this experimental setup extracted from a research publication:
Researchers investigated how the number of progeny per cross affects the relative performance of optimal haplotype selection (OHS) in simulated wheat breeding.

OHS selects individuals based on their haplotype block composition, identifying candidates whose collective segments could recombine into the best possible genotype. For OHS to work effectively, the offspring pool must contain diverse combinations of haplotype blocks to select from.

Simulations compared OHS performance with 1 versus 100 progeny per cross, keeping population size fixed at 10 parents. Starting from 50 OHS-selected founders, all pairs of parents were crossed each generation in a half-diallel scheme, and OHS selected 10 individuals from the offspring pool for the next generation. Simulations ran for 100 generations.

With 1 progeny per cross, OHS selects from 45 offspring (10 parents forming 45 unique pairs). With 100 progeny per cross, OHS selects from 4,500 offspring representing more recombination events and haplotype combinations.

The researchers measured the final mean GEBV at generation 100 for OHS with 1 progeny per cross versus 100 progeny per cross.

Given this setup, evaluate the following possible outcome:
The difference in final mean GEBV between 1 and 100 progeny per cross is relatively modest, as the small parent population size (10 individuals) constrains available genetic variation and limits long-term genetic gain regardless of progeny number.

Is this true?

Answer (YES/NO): NO